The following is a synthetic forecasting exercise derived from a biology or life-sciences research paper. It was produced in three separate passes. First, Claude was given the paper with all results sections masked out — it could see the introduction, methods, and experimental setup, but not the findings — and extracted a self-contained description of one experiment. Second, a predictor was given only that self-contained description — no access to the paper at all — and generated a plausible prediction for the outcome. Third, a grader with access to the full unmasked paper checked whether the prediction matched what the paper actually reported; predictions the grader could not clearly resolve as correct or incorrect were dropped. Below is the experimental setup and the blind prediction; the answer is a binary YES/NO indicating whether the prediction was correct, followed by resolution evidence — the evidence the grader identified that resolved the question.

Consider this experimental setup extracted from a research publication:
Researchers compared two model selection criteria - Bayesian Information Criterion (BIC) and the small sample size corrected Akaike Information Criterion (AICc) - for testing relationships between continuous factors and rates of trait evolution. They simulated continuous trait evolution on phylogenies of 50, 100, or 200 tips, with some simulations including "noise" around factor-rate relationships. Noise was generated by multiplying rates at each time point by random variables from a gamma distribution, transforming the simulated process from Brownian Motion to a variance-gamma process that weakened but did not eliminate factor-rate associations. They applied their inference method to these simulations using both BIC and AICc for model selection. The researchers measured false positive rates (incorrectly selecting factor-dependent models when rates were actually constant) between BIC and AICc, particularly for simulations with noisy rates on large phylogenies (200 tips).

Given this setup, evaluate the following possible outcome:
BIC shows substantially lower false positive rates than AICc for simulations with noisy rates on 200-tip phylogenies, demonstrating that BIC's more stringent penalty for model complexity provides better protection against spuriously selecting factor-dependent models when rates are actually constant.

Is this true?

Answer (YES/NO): YES